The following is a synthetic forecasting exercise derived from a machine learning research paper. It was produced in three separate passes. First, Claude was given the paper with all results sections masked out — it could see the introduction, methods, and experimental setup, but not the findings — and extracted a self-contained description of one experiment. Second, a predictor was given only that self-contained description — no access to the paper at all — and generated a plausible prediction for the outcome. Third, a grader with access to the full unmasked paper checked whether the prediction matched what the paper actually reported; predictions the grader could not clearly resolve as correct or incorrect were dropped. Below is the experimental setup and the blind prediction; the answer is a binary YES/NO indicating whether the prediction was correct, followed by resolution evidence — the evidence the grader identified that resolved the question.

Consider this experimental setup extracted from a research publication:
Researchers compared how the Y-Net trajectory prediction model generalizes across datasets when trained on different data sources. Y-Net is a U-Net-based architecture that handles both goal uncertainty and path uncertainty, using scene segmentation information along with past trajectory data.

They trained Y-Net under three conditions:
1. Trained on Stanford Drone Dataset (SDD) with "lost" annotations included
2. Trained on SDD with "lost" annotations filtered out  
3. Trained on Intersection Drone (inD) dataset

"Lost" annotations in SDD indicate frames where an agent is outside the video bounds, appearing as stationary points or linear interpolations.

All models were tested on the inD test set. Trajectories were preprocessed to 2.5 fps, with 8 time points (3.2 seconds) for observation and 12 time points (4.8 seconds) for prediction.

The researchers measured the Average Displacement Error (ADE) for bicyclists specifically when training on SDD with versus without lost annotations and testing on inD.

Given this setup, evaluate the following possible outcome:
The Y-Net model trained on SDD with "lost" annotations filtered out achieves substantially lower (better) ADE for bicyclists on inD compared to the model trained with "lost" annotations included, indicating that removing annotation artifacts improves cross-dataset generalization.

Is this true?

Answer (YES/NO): NO